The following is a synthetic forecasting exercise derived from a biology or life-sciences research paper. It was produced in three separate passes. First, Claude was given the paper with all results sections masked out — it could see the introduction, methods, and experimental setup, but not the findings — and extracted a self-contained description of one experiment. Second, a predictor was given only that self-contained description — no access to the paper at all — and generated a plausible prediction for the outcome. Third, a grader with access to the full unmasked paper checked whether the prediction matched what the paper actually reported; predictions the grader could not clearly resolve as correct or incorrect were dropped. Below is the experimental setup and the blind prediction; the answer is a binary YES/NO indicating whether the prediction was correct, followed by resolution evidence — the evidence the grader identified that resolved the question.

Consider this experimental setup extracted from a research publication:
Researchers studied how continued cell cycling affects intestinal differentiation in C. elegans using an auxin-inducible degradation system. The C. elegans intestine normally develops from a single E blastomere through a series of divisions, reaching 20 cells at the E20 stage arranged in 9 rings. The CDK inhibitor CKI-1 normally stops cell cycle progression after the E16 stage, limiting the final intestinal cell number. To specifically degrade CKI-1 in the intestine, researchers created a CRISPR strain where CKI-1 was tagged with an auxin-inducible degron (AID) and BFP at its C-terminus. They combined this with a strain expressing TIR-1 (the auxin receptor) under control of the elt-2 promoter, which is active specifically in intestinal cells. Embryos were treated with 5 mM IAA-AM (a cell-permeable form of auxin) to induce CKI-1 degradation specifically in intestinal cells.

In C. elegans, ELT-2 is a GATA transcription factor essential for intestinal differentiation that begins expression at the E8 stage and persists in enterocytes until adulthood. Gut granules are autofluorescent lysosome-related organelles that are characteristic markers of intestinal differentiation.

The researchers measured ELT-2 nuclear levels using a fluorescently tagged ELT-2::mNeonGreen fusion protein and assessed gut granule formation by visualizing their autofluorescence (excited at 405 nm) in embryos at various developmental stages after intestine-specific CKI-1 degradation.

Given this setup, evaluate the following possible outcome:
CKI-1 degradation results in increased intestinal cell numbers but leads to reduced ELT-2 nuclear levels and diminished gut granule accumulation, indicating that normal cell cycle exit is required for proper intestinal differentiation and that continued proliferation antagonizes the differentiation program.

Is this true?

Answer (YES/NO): NO